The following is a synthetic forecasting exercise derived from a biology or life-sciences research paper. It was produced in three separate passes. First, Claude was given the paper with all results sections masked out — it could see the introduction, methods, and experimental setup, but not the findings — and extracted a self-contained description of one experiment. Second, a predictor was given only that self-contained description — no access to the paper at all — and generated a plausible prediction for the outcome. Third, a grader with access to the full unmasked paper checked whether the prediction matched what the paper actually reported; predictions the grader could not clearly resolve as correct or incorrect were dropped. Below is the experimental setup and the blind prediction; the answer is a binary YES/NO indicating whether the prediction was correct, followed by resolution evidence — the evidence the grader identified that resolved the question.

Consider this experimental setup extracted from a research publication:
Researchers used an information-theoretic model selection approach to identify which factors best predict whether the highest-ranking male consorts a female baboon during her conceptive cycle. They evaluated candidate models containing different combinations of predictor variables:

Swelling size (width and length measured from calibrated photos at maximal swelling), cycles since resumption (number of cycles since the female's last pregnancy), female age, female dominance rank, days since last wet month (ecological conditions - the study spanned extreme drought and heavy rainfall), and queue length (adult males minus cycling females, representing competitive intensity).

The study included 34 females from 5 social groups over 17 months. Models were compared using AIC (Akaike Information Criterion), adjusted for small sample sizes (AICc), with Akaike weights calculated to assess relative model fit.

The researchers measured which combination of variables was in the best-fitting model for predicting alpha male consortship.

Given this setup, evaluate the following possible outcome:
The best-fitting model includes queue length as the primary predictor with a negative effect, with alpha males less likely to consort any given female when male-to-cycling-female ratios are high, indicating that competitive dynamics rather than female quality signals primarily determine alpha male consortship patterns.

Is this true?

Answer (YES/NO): NO